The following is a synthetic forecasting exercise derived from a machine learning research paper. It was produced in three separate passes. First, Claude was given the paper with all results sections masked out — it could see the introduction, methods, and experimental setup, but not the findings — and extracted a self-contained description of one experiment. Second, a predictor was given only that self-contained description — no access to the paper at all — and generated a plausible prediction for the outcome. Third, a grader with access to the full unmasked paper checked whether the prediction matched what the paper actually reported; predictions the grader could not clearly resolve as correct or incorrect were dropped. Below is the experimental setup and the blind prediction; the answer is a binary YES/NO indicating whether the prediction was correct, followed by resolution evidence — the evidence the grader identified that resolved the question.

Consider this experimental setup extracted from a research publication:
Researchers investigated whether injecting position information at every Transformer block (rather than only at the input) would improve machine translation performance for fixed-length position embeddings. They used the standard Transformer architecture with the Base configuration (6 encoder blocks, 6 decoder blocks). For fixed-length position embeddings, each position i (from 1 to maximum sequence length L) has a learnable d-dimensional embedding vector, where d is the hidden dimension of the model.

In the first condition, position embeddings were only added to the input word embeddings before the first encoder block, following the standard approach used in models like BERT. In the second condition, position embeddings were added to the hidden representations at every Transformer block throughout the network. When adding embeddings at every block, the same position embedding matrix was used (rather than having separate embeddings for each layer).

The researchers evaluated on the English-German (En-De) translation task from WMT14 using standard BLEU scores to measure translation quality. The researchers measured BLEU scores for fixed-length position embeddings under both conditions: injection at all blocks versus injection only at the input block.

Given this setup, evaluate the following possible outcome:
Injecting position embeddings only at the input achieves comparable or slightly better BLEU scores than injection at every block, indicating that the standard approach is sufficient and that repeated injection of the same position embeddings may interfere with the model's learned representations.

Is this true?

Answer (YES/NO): YES